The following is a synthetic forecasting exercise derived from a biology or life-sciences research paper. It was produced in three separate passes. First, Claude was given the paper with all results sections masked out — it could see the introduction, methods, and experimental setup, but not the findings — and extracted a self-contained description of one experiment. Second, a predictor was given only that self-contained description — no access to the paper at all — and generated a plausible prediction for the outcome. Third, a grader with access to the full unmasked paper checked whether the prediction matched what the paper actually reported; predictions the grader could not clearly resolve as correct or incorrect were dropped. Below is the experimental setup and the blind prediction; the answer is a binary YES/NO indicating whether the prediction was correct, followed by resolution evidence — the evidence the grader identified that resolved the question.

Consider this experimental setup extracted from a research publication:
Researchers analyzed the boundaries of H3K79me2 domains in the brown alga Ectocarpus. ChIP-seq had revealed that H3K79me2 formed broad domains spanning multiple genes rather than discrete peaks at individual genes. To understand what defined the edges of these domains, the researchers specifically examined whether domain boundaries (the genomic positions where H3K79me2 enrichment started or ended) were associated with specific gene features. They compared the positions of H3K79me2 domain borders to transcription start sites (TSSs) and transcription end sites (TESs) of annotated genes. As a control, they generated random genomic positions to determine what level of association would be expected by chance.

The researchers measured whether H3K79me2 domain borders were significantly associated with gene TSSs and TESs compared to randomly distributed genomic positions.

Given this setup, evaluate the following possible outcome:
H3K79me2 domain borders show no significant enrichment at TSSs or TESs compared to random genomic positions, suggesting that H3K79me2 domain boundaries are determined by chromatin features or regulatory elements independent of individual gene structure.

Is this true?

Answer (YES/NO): NO